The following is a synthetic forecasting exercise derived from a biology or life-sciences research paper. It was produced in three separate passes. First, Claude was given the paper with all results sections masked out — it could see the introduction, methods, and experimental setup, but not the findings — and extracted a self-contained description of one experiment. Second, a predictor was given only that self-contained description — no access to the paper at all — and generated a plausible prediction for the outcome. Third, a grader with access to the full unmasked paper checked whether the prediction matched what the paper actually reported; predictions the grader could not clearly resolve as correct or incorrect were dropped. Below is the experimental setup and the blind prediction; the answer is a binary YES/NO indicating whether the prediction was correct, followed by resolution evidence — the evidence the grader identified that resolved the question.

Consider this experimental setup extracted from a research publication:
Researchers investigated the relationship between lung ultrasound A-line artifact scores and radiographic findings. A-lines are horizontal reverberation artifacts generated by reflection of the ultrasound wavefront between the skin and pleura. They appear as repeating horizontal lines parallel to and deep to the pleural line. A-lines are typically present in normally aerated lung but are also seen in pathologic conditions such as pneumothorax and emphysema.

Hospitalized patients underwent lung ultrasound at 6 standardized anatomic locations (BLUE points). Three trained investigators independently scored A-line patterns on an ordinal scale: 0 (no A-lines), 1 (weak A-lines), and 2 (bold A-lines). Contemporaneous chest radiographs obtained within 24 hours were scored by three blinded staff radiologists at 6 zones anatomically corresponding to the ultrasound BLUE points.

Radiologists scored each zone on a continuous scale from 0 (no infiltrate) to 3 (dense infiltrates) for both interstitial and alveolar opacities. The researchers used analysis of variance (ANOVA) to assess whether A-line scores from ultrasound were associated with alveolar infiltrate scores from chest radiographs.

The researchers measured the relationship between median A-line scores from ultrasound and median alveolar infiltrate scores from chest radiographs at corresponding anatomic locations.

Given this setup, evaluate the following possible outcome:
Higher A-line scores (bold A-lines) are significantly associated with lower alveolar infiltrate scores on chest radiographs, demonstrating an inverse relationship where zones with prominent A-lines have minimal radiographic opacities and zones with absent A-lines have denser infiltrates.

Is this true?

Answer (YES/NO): NO